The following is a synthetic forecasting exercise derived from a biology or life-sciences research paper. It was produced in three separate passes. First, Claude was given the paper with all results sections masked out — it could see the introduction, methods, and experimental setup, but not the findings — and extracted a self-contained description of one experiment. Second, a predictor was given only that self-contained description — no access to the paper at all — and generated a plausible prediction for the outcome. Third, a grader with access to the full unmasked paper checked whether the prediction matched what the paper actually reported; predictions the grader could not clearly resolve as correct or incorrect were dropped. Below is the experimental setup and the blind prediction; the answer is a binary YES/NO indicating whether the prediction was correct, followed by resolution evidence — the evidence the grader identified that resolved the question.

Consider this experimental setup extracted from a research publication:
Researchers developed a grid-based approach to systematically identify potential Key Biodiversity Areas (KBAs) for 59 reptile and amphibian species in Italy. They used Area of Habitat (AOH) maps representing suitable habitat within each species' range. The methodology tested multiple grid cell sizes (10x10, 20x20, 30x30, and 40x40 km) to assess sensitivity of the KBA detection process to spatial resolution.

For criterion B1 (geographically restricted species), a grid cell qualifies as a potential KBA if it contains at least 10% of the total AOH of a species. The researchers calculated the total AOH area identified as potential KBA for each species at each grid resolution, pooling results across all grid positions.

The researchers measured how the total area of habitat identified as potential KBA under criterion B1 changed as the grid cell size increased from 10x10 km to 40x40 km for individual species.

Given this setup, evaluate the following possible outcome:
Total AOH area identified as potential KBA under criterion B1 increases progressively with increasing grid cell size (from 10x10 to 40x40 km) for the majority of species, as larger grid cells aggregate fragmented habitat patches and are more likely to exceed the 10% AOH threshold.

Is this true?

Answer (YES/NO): NO